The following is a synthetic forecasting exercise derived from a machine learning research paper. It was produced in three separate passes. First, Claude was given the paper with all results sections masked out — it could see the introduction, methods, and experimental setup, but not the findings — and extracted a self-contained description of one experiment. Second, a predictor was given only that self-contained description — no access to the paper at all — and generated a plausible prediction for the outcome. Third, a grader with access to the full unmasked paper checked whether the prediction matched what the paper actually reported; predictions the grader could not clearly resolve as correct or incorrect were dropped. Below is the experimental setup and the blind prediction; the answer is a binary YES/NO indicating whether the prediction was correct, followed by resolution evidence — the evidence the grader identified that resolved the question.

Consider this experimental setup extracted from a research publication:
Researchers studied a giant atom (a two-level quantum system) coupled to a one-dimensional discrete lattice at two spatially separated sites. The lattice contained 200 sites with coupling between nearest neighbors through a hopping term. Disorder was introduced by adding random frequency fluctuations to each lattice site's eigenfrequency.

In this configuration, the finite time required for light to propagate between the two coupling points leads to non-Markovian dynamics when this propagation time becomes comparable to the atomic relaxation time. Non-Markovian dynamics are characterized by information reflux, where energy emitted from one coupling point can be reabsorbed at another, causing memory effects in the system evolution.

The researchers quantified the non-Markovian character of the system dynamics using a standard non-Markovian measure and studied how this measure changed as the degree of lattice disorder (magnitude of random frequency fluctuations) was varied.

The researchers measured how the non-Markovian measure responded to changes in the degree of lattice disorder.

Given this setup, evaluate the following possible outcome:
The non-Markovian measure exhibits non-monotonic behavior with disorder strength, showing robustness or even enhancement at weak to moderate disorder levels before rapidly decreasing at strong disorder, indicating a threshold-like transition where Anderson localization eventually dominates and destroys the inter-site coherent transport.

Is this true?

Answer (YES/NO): NO